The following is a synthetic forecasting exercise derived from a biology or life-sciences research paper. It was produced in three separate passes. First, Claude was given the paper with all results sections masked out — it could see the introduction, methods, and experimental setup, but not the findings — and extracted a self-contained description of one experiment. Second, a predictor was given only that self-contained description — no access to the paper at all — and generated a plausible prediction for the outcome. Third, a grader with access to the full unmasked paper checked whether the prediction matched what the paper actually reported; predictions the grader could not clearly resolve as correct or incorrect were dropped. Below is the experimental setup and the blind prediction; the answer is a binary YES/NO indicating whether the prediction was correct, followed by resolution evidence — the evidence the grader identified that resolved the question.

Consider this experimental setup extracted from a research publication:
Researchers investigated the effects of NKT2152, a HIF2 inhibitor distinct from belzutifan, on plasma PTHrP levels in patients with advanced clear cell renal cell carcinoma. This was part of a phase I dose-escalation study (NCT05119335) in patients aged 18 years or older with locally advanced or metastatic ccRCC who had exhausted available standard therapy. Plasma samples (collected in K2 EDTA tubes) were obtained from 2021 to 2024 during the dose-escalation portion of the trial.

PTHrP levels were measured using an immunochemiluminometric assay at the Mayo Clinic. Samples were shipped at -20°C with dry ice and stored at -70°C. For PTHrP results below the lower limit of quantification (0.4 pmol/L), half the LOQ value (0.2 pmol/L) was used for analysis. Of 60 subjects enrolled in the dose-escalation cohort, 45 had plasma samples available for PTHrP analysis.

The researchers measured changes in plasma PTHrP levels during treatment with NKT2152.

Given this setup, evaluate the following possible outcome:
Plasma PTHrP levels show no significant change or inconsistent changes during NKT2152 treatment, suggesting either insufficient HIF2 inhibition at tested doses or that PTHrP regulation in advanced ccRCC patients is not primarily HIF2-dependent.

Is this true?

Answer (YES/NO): NO